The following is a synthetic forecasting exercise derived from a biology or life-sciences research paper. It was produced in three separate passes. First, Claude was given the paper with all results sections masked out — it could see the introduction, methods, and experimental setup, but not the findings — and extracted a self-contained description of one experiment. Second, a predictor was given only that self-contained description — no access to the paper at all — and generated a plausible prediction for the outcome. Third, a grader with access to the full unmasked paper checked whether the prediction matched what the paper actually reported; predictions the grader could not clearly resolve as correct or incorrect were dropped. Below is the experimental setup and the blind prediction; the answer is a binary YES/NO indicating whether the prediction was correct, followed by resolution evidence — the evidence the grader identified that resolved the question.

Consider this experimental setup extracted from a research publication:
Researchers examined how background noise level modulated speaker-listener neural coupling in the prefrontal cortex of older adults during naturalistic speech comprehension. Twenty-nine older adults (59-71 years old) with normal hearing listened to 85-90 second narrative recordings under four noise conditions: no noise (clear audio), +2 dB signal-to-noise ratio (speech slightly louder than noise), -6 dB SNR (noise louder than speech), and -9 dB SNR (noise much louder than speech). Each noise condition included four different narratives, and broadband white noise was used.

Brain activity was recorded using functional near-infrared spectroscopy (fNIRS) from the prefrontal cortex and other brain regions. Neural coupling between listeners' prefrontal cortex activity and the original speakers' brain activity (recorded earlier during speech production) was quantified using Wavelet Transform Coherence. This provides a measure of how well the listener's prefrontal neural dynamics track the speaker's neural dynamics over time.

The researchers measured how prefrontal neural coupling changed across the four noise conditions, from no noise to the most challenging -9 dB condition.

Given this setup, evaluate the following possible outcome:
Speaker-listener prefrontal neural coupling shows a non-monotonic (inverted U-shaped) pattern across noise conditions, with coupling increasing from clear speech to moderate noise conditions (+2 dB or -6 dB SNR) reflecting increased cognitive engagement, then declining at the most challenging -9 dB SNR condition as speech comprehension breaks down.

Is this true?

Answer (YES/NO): NO